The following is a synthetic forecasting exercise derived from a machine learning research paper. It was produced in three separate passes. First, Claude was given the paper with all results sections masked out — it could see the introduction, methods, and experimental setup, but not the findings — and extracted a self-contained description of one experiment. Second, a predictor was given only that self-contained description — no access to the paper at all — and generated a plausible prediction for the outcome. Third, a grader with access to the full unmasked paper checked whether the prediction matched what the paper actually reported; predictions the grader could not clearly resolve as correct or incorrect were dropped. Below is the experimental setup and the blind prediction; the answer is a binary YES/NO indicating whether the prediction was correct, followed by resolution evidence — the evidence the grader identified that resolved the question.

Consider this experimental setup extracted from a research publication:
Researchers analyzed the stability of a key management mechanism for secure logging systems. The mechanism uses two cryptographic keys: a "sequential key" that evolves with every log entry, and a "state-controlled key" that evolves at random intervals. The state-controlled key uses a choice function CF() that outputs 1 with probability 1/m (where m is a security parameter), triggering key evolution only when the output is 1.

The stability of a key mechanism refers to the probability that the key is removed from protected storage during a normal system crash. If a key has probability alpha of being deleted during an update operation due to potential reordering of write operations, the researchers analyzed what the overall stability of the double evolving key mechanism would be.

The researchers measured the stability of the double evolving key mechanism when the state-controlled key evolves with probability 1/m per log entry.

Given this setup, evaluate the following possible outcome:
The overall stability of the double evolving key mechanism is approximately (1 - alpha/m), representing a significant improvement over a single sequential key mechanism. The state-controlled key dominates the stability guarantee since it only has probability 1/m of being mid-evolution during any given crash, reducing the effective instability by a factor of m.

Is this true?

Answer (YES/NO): NO